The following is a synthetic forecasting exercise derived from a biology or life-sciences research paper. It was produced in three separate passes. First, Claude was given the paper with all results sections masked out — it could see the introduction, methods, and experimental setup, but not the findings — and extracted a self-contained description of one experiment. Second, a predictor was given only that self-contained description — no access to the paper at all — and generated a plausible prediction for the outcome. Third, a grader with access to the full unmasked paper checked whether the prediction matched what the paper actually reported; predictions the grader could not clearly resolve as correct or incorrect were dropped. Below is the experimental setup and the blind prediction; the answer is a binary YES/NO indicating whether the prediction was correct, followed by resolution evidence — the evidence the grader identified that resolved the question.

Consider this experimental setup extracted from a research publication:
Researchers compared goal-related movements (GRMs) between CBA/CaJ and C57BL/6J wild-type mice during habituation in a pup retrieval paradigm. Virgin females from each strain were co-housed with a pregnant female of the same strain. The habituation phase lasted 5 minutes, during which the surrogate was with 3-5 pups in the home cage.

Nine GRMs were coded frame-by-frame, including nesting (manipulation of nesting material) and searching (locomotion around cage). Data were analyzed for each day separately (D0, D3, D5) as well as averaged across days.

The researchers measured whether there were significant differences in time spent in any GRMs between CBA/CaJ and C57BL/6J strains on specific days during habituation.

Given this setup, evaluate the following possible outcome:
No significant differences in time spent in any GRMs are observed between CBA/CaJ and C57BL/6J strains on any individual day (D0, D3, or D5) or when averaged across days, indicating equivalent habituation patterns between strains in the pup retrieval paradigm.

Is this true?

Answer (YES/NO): NO